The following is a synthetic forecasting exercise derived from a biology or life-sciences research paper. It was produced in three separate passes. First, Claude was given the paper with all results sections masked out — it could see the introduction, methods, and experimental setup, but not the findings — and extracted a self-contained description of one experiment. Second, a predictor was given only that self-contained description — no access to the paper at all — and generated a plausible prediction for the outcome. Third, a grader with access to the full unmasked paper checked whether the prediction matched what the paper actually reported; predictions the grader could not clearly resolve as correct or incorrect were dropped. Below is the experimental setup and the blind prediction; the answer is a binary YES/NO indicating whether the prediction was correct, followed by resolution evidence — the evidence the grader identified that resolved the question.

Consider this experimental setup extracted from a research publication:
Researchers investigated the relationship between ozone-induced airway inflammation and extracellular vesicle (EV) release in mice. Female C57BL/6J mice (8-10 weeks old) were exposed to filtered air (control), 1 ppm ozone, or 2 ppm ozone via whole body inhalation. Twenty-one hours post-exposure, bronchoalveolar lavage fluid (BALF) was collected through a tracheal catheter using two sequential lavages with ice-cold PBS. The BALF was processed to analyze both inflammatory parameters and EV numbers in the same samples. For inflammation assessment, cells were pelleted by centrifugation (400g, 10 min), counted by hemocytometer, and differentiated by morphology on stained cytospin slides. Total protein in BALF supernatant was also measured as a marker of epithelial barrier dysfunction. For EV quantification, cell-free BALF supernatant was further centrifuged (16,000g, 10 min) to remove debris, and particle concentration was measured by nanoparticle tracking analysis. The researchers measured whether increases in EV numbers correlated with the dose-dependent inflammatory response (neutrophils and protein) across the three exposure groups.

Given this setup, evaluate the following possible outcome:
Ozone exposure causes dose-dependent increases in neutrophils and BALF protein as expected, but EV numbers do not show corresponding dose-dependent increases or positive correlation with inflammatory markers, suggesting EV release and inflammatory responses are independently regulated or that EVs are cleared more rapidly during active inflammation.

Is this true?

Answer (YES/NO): NO